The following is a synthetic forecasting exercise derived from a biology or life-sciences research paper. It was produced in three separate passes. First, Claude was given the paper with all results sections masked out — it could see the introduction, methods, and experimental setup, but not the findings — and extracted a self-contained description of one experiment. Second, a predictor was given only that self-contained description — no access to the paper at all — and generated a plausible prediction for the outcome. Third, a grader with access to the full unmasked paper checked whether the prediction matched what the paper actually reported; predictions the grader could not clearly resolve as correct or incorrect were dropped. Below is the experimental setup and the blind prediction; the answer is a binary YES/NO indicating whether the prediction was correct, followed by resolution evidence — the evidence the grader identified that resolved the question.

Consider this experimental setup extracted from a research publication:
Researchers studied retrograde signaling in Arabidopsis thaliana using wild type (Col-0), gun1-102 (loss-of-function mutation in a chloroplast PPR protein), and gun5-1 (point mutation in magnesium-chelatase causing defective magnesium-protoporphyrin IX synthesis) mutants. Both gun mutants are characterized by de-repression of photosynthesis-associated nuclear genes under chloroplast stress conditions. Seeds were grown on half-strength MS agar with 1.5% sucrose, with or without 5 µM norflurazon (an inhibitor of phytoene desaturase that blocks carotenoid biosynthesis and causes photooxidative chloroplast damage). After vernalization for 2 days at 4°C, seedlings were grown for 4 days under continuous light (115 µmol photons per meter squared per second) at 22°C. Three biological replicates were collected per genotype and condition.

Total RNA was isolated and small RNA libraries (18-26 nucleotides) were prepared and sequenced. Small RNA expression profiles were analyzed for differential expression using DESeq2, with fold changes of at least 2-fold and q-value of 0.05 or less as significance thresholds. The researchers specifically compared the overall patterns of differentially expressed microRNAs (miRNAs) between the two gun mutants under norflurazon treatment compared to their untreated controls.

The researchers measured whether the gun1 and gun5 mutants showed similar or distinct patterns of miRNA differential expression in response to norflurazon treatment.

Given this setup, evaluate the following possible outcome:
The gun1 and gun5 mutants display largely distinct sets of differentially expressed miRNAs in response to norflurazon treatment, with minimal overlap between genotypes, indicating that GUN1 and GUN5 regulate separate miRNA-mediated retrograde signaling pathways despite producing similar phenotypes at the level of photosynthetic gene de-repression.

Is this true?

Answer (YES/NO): NO